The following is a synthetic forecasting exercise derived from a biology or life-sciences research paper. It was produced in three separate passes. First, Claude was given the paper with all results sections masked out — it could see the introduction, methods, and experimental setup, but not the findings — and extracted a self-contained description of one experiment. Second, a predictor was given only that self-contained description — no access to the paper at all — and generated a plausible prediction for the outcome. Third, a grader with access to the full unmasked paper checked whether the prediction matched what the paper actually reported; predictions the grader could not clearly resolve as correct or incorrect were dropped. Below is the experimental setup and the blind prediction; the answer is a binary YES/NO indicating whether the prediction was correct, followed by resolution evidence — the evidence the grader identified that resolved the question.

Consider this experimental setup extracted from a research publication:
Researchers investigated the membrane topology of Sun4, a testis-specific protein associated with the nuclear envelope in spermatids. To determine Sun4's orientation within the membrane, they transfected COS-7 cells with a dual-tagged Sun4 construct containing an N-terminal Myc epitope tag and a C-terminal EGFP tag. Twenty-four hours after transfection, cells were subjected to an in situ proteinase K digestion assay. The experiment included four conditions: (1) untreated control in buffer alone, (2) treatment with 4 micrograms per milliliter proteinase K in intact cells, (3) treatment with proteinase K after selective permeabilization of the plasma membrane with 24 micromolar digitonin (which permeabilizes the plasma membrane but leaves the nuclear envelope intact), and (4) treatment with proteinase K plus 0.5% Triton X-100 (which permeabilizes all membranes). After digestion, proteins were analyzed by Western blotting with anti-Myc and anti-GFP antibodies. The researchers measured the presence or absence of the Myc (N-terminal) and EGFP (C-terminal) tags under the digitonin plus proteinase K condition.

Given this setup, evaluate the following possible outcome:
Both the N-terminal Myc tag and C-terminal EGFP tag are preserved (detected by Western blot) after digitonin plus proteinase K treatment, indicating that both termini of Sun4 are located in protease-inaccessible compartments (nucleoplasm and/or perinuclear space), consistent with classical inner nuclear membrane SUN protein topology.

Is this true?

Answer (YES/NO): NO